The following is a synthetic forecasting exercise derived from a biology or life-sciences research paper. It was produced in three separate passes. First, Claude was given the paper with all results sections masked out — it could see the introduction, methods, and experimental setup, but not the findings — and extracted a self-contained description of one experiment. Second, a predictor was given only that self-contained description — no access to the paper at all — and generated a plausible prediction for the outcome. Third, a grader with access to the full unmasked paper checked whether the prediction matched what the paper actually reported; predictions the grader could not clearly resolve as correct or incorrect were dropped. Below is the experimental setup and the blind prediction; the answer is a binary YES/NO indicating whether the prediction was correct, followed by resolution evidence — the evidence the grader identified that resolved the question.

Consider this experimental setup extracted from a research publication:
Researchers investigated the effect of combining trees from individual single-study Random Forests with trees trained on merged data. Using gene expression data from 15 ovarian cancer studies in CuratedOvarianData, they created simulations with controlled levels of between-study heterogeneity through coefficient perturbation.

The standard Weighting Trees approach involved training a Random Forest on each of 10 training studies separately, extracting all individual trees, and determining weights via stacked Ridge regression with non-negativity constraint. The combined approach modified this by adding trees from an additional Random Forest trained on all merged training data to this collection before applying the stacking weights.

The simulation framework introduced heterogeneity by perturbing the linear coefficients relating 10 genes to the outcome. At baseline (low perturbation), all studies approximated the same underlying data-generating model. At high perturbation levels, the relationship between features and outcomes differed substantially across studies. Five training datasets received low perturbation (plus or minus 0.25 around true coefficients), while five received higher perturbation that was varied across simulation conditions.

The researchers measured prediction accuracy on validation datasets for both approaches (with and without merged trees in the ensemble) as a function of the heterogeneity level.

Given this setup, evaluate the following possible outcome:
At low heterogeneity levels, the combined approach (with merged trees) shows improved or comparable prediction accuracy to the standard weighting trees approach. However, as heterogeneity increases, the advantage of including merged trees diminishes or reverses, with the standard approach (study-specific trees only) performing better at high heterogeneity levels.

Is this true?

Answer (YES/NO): NO